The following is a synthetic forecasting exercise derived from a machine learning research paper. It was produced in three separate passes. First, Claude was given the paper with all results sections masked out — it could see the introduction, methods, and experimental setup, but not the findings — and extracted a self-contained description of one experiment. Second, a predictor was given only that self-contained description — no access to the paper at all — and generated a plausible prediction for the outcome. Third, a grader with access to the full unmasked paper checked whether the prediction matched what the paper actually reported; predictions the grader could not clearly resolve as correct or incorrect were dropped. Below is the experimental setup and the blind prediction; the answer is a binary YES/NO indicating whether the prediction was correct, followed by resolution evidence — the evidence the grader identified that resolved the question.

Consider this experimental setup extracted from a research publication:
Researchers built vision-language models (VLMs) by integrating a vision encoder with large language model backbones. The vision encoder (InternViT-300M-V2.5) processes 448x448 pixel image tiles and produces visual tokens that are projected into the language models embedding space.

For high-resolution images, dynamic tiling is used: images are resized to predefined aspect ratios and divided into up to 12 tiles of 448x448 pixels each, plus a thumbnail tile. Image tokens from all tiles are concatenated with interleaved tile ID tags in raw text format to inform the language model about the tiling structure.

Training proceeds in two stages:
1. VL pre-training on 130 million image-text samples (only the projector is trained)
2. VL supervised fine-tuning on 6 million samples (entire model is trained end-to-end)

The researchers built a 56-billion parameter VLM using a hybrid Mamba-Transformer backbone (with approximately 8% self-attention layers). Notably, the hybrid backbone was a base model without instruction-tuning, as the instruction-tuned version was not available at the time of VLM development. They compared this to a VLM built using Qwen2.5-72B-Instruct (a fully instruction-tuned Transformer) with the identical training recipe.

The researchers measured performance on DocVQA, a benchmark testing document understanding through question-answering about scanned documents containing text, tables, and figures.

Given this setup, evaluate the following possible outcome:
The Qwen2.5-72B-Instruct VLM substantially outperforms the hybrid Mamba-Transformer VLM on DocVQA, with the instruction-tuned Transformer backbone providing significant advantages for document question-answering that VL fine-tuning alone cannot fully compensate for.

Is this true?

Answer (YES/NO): NO